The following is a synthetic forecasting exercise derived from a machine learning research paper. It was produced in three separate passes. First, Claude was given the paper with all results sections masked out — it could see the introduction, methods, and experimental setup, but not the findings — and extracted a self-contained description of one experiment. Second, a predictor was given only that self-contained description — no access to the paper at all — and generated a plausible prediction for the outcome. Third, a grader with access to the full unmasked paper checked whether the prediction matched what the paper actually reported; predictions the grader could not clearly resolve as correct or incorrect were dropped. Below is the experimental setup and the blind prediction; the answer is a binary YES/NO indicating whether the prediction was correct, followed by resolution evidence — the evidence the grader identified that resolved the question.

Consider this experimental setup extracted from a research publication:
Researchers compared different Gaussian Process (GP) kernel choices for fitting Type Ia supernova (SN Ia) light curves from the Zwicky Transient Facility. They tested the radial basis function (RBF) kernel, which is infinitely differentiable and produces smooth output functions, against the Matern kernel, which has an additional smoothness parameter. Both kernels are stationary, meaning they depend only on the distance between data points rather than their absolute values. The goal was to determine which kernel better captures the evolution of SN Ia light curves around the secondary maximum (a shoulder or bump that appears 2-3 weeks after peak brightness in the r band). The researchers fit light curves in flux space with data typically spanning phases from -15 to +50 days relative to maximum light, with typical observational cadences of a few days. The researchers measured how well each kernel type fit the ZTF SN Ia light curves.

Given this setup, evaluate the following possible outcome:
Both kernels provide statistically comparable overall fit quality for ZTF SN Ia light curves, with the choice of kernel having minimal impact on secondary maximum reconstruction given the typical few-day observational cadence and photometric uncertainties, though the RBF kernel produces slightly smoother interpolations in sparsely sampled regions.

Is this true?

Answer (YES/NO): NO